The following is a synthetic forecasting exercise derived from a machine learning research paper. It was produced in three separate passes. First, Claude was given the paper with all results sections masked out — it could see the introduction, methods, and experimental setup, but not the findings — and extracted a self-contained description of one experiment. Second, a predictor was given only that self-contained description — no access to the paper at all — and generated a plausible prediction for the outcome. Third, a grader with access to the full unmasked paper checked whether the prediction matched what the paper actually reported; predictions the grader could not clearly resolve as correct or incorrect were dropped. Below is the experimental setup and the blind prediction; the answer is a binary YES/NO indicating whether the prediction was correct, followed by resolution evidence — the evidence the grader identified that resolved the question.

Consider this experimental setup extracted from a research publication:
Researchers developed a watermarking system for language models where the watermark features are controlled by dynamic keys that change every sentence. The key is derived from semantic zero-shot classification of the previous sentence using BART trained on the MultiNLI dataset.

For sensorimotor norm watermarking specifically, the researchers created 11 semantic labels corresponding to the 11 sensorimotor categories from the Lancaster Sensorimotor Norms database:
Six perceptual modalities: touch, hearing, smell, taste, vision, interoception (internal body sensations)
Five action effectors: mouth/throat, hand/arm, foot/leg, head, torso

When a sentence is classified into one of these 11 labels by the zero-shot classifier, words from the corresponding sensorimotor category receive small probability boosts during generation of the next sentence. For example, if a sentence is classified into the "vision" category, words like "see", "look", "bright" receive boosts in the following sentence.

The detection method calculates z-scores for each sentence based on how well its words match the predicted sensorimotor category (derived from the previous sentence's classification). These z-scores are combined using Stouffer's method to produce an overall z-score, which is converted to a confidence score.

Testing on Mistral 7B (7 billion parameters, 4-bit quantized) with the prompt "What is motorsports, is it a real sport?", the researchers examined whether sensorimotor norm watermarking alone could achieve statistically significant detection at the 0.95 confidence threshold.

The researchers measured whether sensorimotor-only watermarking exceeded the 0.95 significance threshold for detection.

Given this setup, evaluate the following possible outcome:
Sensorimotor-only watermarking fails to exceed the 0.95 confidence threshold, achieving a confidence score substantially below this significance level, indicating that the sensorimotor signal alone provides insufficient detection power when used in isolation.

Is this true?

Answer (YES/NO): YES